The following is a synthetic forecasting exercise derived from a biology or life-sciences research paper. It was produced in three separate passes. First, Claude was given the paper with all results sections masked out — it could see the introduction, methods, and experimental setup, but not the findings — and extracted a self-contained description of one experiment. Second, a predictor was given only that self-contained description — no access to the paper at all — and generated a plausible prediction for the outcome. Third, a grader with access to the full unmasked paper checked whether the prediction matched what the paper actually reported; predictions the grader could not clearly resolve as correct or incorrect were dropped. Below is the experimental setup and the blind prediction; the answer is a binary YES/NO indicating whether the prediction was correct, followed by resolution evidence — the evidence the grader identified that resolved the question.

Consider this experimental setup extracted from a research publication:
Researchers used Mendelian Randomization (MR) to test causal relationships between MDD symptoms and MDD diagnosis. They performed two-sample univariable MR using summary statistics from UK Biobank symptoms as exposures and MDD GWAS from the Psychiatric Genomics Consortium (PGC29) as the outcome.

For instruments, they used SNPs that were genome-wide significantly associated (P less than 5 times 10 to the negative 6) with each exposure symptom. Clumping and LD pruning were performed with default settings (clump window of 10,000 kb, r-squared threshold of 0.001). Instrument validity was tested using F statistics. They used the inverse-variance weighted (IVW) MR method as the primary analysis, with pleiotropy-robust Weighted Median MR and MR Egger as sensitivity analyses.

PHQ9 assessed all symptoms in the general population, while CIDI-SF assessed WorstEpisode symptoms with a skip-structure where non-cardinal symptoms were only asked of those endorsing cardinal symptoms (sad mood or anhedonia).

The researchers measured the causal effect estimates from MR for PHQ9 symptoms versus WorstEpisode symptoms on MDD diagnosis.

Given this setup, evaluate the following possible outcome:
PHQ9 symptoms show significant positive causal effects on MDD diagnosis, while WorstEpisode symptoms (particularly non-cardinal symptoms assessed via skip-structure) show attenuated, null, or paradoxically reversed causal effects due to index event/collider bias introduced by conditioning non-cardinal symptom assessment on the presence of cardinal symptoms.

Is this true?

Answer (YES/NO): NO